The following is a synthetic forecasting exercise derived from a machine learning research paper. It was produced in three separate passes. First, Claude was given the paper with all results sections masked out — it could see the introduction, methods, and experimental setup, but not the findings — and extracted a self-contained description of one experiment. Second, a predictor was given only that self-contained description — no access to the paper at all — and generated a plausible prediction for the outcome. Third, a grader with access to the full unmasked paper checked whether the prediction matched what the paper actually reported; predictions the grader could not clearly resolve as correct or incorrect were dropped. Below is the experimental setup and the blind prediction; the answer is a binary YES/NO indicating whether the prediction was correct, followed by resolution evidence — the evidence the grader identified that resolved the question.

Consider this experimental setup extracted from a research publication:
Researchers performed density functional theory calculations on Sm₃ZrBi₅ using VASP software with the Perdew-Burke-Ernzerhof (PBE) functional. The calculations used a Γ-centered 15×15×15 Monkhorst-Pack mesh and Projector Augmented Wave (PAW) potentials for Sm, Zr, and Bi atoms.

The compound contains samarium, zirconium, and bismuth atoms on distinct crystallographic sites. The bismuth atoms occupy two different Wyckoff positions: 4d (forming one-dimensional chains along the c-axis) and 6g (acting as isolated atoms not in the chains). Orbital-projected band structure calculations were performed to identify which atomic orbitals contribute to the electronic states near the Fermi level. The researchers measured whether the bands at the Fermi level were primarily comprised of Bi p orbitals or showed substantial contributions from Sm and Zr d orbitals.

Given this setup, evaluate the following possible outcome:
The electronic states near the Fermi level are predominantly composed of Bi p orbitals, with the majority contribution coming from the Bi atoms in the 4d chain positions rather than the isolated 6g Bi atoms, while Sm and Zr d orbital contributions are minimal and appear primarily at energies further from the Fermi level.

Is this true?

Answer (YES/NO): NO